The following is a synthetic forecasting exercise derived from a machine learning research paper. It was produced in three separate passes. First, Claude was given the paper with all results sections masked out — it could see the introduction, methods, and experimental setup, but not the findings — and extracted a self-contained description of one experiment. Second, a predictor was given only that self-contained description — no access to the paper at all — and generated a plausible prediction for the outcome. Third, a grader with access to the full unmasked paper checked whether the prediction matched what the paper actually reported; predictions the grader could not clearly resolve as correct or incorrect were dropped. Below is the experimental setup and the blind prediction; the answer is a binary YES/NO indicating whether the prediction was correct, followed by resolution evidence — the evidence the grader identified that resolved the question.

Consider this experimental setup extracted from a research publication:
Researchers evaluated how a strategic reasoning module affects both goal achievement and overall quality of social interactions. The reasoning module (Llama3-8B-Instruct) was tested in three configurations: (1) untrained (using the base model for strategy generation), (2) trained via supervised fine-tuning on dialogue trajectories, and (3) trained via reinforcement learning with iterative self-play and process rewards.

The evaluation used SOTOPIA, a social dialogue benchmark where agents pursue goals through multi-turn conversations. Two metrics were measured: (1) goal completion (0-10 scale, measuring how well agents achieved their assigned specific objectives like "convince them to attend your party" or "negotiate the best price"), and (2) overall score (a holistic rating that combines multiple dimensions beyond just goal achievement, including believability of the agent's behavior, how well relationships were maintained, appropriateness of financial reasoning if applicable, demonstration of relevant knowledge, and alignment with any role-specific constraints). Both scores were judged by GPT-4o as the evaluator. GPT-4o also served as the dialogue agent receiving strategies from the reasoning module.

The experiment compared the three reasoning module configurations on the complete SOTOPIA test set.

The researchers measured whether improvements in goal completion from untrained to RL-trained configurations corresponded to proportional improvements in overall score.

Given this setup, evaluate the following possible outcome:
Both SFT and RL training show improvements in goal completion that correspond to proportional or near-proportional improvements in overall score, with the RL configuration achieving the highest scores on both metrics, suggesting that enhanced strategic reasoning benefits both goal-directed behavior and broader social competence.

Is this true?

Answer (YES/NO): NO